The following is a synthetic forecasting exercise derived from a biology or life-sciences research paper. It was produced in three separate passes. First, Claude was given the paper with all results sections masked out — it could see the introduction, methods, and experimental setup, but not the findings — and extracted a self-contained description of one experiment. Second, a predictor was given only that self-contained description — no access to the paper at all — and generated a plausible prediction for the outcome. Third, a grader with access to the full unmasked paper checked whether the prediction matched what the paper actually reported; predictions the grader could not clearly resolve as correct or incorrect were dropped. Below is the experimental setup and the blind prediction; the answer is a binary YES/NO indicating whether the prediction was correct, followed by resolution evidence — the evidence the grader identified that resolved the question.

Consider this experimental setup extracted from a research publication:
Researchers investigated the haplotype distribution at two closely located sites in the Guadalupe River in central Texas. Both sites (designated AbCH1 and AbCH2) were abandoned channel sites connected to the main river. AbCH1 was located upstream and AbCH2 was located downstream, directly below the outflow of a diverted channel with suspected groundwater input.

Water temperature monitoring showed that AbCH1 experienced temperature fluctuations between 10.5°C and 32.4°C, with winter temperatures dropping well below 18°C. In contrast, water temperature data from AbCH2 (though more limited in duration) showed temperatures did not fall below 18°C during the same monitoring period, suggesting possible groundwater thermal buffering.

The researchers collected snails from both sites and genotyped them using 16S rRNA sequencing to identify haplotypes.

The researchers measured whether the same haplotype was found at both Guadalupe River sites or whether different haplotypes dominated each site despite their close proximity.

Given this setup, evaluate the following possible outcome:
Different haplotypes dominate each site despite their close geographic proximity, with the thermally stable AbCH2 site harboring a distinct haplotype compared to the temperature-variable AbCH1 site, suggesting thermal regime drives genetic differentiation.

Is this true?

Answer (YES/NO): YES